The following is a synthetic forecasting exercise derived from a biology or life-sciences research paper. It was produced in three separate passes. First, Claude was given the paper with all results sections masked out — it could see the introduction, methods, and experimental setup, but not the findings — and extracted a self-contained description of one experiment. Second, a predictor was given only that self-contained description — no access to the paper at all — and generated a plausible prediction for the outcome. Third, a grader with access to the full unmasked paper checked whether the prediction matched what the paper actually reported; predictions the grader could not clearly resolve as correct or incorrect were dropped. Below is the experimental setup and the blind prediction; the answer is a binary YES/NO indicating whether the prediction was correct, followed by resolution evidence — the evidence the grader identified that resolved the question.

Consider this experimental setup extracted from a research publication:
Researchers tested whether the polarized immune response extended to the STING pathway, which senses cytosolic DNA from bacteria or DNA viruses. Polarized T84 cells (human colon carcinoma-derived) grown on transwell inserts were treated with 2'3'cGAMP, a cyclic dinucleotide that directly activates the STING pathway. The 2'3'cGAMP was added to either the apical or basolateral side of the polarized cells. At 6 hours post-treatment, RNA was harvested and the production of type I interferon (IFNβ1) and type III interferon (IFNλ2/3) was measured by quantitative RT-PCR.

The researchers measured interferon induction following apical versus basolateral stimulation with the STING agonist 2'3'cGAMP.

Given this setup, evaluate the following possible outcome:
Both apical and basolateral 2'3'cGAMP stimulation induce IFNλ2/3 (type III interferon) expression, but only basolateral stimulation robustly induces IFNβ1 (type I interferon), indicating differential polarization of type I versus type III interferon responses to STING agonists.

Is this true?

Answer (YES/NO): NO